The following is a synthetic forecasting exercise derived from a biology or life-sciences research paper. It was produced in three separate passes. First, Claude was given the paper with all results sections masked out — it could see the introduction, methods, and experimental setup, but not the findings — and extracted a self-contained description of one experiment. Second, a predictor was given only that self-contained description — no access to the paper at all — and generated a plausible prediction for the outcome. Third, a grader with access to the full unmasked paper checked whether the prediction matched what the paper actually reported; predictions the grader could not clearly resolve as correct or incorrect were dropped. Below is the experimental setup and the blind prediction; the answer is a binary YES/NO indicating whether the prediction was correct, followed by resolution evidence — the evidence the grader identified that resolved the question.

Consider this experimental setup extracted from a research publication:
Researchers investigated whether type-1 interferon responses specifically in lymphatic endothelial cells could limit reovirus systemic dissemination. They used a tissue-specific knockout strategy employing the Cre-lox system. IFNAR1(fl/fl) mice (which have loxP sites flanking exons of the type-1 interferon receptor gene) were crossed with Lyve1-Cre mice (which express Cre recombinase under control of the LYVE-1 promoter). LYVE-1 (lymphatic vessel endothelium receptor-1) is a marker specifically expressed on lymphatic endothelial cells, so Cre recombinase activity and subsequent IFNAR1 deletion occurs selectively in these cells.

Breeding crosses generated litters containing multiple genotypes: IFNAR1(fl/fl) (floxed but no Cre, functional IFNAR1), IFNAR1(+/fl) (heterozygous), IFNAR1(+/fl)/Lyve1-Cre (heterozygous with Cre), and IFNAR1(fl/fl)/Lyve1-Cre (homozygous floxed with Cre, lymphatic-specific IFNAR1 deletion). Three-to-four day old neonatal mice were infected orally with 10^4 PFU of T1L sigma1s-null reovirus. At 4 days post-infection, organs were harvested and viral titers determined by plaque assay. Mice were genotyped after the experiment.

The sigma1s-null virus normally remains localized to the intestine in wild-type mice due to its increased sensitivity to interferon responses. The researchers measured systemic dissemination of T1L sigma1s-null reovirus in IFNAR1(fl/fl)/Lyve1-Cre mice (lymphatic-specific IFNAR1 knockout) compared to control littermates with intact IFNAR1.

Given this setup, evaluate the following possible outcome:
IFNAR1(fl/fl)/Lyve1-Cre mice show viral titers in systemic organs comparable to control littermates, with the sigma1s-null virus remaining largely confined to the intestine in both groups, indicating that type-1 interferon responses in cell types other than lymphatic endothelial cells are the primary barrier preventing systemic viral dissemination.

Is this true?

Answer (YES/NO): NO